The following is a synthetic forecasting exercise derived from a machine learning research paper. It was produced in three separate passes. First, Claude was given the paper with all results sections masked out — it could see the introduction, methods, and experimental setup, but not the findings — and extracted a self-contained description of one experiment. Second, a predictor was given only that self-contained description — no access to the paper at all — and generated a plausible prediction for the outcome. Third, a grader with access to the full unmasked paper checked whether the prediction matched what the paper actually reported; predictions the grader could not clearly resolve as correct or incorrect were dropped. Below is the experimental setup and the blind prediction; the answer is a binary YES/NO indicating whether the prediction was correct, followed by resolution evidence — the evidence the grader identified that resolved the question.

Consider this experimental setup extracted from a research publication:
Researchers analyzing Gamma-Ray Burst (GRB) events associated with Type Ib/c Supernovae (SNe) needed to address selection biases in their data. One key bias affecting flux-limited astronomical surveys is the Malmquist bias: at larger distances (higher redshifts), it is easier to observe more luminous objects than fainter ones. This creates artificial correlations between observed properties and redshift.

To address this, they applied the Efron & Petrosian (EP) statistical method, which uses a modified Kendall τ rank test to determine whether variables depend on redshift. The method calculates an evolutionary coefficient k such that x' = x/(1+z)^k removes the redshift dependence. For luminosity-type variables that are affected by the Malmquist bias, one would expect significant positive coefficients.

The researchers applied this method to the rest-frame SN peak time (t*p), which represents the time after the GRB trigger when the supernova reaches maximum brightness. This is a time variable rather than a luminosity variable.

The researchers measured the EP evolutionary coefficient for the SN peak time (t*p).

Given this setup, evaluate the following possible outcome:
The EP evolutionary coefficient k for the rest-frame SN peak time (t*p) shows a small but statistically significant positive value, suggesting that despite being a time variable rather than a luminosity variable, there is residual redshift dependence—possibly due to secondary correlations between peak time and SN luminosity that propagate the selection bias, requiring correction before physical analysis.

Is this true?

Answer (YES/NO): NO